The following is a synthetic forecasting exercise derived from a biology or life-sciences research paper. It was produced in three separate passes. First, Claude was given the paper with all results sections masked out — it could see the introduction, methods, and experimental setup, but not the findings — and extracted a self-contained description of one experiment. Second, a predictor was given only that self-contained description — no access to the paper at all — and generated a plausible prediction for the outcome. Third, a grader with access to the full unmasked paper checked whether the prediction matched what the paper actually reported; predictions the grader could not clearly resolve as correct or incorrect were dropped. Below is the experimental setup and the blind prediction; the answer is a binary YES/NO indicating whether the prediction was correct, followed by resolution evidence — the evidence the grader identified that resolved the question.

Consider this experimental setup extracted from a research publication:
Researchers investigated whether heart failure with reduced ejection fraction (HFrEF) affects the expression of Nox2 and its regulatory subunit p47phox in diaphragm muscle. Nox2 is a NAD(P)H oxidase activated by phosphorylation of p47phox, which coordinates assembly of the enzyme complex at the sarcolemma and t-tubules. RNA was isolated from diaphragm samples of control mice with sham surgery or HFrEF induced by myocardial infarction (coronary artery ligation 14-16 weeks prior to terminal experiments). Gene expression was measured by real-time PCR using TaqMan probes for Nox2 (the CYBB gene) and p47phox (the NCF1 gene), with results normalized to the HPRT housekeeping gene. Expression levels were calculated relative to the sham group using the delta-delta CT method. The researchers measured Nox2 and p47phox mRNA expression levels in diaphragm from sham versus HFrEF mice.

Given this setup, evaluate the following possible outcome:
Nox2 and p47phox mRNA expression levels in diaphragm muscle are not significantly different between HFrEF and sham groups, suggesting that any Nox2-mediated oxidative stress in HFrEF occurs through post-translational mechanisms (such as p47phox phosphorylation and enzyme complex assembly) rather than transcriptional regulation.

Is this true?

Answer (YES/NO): NO